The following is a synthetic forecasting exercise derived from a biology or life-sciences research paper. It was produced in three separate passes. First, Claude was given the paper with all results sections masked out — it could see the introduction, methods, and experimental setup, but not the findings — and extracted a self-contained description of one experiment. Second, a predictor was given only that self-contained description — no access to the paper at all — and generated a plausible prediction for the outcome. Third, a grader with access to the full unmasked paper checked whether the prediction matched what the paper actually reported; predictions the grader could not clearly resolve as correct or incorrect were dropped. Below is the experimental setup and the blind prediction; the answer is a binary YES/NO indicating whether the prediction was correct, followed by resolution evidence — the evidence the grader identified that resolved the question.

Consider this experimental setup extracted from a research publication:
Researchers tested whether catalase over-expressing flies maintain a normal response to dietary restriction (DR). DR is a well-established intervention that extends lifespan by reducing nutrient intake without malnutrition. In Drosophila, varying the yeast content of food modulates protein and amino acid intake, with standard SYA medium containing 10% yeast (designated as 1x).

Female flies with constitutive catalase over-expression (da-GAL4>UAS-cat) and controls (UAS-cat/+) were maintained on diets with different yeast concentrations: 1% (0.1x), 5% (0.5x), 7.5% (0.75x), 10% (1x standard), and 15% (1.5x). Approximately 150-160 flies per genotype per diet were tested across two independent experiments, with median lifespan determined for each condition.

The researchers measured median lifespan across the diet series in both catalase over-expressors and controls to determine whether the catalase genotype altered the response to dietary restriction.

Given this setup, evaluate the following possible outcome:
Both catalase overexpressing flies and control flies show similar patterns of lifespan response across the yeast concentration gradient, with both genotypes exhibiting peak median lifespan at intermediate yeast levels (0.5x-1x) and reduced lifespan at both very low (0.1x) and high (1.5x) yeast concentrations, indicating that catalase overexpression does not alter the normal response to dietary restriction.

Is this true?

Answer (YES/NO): YES